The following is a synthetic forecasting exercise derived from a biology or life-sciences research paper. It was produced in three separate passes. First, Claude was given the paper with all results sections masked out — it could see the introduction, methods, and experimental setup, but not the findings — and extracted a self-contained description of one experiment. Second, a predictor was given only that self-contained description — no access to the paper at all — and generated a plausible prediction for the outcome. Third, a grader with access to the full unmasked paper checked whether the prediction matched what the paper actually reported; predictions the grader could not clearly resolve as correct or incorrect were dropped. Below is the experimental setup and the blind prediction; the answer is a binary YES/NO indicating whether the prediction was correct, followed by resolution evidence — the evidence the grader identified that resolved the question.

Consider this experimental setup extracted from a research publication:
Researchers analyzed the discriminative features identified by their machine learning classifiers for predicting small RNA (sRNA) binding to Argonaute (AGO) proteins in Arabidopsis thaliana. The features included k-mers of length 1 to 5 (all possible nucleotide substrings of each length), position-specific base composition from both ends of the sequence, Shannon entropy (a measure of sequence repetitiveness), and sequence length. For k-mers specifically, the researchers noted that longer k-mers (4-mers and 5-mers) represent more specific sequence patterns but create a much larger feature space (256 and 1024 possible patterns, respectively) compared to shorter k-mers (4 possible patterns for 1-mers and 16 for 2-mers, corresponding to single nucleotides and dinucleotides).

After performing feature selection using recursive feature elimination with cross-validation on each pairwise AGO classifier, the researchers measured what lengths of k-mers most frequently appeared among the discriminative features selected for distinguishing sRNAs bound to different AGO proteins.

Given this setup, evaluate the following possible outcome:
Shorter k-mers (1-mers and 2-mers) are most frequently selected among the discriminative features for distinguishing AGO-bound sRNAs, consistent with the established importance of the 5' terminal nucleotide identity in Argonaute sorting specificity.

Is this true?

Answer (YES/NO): NO